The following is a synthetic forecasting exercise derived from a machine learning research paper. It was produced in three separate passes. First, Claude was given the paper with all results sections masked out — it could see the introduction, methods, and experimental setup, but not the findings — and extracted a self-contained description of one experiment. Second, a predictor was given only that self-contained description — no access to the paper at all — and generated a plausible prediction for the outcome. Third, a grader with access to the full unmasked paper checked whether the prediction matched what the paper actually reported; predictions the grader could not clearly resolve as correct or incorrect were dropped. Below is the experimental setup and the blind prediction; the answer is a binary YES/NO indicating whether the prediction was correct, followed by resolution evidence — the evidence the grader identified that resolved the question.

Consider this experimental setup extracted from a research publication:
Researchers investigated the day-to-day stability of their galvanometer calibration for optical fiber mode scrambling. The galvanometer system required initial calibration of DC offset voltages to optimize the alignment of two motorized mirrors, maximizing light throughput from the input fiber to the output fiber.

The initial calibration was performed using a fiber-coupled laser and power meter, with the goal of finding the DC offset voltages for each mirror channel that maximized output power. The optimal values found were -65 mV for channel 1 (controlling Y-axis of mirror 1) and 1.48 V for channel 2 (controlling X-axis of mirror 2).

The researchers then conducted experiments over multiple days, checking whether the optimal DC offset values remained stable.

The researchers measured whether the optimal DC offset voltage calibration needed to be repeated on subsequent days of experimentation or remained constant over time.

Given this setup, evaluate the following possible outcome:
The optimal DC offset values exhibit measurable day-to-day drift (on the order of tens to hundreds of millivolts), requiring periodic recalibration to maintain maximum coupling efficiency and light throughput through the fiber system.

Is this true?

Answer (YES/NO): NO